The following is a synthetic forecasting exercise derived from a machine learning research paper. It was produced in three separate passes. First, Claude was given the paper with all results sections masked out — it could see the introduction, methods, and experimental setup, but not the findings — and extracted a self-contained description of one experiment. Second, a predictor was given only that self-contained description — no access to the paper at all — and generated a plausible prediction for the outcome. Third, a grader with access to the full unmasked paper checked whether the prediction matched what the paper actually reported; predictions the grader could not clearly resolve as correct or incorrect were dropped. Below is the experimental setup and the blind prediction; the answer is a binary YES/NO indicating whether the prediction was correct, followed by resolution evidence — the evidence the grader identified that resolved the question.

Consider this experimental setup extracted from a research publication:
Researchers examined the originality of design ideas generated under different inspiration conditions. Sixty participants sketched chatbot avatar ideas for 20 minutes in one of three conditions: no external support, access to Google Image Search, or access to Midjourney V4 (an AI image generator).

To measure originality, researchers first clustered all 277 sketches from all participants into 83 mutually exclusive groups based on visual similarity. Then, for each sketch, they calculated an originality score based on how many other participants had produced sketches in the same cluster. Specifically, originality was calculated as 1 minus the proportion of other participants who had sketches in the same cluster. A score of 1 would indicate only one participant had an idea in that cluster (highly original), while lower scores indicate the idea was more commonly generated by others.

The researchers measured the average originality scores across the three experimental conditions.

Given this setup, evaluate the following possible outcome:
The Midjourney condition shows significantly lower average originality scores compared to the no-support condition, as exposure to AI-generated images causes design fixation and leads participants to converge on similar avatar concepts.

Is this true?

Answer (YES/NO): NO